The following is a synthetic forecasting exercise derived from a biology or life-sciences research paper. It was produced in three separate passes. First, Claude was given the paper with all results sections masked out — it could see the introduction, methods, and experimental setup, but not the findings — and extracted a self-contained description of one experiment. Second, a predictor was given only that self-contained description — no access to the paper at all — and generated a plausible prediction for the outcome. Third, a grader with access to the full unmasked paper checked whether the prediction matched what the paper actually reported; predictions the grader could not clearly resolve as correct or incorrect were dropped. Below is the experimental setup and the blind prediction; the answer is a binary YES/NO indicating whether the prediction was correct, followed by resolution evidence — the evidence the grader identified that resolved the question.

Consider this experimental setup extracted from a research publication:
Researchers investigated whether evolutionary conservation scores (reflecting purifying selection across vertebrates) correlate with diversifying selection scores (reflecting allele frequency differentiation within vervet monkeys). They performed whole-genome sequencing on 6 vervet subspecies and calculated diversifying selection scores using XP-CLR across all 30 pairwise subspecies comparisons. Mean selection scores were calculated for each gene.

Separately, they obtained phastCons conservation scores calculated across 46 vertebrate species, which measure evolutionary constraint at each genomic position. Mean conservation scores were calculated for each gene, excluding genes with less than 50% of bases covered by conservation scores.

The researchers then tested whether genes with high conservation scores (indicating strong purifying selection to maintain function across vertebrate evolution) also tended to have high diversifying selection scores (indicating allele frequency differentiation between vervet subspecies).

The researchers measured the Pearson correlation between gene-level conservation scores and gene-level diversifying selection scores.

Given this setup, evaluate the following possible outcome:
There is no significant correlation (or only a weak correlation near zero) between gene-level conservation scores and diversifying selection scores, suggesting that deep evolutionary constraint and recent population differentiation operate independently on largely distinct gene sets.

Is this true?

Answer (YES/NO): NO